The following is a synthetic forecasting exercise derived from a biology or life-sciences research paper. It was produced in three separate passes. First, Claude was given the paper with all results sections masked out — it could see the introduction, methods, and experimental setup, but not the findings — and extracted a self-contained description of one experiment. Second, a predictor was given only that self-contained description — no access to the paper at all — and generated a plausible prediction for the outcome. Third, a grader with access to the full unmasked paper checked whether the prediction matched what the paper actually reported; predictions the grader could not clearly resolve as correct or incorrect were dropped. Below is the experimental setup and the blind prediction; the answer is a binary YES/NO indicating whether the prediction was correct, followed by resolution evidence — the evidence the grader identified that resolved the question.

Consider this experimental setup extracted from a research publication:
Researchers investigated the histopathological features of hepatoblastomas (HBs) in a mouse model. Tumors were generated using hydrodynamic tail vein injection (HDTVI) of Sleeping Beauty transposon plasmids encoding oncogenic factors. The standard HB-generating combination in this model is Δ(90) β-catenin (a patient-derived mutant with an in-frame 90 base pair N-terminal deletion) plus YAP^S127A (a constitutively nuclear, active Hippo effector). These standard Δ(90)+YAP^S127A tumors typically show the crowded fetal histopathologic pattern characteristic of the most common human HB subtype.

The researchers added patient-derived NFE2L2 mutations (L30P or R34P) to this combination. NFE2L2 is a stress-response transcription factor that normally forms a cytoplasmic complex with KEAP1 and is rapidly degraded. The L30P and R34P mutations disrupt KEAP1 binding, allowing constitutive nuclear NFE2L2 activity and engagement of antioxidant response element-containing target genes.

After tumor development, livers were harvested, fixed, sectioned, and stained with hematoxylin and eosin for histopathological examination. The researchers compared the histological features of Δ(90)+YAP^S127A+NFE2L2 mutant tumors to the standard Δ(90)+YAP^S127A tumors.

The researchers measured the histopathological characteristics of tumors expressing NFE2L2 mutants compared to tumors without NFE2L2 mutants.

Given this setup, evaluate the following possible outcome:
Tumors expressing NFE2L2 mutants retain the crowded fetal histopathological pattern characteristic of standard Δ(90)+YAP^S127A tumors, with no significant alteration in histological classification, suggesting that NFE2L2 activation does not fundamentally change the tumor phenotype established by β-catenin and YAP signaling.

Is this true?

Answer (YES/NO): NO